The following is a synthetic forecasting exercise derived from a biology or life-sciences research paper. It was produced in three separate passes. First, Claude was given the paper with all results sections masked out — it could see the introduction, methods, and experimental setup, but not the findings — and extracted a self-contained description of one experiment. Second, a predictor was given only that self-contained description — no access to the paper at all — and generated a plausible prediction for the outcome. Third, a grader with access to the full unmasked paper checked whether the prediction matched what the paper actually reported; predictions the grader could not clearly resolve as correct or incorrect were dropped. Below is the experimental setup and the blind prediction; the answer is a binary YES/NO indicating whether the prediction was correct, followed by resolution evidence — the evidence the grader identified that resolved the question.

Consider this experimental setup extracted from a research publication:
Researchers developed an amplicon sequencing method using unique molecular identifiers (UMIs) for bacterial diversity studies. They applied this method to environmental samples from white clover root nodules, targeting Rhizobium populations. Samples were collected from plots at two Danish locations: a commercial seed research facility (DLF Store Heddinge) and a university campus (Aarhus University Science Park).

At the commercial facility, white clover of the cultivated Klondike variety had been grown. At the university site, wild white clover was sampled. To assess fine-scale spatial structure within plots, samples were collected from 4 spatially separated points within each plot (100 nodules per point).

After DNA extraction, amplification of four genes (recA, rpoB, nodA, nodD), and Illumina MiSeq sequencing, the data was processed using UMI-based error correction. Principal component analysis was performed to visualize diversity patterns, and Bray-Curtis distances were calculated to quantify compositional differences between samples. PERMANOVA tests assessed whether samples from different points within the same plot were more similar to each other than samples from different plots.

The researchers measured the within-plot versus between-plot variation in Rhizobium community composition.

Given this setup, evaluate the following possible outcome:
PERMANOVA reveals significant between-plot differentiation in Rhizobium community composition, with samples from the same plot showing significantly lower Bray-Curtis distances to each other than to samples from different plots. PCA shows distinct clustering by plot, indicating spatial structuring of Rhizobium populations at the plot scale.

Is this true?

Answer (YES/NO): NO